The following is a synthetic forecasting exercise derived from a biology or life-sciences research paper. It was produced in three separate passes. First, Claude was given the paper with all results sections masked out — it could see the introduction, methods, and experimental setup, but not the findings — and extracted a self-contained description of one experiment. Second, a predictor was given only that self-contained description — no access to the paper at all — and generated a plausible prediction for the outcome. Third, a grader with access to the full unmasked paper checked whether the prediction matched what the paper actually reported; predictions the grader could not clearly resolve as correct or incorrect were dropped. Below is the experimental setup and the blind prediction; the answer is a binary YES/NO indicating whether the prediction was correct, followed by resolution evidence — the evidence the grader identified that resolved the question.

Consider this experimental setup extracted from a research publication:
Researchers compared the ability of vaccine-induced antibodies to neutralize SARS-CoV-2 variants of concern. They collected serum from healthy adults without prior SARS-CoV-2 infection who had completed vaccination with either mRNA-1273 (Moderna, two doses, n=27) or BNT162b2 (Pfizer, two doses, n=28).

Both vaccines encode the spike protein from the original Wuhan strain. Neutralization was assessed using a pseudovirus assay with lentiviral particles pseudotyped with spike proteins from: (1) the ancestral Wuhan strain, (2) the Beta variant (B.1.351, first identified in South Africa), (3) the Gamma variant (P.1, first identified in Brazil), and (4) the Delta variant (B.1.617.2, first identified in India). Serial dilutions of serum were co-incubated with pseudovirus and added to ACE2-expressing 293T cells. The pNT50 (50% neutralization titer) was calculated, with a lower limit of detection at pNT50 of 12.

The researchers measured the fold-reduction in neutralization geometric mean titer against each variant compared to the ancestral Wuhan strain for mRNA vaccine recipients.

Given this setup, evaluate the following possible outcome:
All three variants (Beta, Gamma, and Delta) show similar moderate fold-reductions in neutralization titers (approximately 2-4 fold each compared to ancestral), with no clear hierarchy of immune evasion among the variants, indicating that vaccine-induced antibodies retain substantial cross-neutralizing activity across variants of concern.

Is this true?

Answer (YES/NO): NO